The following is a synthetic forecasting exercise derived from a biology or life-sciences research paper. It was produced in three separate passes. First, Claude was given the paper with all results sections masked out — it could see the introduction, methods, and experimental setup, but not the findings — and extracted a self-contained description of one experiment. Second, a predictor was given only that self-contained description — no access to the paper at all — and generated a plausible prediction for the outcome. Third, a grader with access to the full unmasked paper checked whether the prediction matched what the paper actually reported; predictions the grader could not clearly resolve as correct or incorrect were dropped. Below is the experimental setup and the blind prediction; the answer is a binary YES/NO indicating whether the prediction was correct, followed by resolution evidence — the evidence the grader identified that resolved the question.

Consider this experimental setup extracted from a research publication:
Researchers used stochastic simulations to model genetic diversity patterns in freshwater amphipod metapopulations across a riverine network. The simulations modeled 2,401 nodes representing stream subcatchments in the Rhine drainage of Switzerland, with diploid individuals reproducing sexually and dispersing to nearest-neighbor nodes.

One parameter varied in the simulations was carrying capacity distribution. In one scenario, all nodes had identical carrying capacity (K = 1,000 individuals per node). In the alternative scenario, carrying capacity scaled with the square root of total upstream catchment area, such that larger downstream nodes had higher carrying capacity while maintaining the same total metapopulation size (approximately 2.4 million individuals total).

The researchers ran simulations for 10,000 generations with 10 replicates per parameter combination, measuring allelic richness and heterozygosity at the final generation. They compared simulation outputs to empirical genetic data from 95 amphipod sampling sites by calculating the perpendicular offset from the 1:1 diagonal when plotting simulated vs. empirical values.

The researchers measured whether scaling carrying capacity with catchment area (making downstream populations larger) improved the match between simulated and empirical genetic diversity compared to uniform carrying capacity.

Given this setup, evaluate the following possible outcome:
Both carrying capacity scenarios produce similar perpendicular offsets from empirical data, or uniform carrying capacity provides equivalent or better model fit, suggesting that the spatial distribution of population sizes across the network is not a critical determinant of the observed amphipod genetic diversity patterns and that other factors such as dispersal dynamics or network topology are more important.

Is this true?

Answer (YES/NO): YES